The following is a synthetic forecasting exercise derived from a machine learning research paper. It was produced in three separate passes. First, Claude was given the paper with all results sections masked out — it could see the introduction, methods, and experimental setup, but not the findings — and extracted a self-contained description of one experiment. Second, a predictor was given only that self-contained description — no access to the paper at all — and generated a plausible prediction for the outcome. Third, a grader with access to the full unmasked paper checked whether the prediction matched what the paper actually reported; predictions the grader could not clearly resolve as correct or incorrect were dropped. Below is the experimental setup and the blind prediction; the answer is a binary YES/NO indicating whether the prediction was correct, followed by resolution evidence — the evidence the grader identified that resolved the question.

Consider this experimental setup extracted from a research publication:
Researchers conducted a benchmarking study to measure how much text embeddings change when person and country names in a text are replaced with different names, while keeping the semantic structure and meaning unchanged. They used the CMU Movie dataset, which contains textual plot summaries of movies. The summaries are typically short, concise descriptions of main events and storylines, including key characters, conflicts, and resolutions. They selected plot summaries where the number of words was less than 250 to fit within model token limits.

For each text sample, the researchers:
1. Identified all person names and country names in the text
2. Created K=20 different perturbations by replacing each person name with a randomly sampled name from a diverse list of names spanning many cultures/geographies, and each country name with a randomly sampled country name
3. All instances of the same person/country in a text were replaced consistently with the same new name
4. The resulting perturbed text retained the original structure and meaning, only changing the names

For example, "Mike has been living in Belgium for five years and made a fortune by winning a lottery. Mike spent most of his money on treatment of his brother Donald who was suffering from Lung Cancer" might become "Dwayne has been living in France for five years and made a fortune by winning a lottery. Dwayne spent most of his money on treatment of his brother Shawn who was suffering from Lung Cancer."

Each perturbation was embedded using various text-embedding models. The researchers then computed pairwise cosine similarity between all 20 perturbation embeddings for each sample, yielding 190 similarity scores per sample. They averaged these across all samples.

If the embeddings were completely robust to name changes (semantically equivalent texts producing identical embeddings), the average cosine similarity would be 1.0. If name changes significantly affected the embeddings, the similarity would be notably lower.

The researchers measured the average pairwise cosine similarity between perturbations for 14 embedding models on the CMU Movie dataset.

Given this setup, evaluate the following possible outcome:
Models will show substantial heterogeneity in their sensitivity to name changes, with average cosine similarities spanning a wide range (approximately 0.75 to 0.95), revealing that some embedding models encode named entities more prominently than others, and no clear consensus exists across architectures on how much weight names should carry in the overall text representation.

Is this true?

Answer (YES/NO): NO